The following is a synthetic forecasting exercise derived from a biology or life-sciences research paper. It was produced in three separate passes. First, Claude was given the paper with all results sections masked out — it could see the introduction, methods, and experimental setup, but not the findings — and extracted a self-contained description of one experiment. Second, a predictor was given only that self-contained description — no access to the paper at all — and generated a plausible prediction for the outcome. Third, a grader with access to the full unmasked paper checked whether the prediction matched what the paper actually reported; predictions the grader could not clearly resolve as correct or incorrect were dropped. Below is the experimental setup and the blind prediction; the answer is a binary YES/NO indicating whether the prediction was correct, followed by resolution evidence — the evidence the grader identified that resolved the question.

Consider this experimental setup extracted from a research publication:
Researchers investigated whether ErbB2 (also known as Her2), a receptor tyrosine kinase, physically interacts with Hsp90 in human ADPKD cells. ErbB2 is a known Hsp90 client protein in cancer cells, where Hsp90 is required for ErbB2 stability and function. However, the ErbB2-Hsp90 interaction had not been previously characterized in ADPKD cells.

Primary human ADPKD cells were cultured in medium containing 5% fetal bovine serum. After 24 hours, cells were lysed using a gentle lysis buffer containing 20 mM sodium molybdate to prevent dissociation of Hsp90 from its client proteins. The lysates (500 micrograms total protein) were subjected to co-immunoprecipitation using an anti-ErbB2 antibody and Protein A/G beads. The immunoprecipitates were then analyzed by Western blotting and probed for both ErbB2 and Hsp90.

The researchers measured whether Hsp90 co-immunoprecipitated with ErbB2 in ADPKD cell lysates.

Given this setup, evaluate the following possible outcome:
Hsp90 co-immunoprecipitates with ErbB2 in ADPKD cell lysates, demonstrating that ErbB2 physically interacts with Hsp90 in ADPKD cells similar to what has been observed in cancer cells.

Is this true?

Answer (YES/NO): YES